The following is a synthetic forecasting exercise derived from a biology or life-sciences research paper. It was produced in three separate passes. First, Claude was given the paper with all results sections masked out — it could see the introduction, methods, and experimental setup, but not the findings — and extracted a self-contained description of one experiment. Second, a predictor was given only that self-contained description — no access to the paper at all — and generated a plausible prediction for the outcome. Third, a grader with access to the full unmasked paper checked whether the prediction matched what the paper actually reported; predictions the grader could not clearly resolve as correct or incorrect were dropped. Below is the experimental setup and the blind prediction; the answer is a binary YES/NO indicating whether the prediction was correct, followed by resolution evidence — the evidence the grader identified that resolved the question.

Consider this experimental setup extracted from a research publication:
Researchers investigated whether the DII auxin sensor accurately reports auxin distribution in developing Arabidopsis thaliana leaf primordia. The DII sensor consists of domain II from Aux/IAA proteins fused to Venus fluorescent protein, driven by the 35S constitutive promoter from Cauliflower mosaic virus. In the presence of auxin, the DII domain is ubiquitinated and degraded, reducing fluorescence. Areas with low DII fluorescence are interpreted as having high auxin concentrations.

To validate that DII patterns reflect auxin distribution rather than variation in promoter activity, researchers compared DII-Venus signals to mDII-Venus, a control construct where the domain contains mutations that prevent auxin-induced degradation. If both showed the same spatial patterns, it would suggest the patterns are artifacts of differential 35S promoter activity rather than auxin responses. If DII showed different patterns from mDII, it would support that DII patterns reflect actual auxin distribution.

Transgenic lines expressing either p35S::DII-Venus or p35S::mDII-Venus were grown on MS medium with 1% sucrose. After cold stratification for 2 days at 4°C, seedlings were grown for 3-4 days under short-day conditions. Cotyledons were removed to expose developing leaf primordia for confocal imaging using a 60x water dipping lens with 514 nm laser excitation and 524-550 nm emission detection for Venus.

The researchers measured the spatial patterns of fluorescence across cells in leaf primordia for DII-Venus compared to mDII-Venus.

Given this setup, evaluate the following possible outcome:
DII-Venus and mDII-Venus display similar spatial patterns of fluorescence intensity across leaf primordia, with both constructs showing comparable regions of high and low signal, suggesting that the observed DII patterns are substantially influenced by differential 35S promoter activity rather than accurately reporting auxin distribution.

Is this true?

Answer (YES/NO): NO